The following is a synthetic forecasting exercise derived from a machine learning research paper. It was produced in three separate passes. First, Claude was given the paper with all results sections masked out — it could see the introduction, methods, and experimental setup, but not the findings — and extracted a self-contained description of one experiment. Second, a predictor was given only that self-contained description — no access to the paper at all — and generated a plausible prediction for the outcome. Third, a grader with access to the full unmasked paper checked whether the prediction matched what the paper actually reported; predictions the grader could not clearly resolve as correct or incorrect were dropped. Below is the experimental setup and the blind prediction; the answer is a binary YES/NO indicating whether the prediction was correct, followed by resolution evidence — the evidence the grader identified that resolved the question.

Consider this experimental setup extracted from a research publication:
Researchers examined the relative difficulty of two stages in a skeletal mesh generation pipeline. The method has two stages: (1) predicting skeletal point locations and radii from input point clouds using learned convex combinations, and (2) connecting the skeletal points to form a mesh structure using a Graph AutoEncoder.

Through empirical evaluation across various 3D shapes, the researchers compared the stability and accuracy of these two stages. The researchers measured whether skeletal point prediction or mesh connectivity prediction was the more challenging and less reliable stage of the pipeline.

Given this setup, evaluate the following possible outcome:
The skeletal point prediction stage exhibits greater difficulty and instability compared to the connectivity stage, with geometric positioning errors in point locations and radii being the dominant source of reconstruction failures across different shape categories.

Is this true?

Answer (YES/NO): NO